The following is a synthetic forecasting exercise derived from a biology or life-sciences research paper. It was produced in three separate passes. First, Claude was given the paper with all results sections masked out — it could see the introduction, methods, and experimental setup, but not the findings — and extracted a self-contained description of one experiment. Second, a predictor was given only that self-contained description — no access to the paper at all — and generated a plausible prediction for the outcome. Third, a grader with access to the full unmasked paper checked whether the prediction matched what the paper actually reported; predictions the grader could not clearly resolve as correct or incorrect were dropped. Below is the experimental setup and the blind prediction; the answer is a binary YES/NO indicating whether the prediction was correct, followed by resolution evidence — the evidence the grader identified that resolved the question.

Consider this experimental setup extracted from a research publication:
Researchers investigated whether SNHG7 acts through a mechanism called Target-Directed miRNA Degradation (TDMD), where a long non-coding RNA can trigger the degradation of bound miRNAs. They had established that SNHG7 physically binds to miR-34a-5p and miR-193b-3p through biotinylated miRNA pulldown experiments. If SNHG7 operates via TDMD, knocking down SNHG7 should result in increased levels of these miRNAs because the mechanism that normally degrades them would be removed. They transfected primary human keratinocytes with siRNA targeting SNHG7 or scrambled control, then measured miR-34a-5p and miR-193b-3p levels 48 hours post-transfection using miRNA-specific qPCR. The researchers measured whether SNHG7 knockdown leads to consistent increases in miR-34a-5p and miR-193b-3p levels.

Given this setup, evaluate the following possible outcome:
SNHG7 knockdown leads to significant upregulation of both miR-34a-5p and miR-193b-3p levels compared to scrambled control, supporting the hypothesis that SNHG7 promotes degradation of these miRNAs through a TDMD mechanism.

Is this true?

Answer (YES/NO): NO